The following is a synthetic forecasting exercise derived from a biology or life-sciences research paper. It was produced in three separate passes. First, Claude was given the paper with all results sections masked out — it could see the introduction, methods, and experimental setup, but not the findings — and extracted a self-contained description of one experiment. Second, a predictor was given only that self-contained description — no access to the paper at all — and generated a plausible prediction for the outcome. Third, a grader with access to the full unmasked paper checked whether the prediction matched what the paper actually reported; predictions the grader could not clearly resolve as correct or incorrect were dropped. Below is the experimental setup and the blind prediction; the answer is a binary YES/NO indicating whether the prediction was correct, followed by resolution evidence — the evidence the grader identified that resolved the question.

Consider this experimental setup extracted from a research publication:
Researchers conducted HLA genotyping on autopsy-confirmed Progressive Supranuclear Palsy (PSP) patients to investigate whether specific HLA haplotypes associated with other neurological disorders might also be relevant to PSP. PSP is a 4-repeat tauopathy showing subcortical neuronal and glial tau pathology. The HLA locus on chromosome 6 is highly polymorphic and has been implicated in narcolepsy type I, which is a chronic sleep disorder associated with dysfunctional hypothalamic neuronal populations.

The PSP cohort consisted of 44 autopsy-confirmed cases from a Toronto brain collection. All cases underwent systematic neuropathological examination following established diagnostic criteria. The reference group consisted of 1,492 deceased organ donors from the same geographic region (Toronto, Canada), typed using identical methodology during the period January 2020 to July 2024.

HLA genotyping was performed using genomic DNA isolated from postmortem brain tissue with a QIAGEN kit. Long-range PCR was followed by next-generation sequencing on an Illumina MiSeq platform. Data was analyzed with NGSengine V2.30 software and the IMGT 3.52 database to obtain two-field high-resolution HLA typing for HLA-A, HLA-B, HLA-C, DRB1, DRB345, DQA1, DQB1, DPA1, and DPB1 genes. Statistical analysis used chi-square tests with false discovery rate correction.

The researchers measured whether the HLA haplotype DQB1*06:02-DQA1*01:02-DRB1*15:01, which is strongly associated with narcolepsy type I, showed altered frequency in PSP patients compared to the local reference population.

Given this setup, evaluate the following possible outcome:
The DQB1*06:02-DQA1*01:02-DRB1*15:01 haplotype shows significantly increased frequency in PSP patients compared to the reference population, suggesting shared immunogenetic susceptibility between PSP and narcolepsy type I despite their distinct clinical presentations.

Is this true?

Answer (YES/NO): YES